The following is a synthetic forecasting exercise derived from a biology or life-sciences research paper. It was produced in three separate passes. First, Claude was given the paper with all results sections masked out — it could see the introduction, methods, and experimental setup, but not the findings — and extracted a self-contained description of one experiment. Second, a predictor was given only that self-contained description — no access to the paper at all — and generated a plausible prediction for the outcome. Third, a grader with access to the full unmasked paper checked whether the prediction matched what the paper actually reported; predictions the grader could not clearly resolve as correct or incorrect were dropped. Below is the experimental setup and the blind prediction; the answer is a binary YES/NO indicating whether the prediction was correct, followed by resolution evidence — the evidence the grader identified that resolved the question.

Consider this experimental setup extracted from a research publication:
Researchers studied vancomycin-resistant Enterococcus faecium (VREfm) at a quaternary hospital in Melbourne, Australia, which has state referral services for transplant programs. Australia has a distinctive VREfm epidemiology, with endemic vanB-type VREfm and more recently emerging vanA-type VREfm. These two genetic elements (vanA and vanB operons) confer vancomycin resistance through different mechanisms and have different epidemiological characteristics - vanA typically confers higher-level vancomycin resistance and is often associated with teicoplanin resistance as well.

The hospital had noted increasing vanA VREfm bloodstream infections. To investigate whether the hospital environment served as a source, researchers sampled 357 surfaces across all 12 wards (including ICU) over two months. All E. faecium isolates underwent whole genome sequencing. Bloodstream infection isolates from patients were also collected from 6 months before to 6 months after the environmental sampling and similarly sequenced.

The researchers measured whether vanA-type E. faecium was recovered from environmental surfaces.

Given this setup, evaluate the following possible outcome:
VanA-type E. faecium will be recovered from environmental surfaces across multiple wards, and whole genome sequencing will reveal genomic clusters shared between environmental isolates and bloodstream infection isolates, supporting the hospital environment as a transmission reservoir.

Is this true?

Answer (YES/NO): NO